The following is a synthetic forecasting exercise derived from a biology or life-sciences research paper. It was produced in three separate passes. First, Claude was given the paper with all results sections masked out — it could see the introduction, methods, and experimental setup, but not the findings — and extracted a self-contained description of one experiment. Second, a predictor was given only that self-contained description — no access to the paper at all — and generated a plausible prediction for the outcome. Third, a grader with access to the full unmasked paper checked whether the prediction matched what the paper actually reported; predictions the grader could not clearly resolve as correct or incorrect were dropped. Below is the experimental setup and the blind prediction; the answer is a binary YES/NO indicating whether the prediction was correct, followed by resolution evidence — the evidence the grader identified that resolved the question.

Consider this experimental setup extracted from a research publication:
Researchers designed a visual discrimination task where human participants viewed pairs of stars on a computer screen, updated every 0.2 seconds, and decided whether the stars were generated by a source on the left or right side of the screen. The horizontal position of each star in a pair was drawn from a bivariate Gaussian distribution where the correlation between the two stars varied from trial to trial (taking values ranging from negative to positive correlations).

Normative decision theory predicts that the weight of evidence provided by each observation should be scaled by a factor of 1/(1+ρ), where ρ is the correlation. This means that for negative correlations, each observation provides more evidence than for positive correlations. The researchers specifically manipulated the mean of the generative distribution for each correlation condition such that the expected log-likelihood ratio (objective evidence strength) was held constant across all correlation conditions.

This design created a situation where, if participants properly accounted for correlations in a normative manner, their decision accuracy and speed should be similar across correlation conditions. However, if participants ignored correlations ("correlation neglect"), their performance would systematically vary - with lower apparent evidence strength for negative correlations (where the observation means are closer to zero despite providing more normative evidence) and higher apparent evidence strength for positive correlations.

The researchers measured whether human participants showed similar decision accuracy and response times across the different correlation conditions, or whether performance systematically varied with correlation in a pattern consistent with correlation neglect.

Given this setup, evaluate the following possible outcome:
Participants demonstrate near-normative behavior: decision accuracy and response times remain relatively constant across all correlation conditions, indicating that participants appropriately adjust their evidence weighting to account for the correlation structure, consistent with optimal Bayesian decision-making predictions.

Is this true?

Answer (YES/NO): NO